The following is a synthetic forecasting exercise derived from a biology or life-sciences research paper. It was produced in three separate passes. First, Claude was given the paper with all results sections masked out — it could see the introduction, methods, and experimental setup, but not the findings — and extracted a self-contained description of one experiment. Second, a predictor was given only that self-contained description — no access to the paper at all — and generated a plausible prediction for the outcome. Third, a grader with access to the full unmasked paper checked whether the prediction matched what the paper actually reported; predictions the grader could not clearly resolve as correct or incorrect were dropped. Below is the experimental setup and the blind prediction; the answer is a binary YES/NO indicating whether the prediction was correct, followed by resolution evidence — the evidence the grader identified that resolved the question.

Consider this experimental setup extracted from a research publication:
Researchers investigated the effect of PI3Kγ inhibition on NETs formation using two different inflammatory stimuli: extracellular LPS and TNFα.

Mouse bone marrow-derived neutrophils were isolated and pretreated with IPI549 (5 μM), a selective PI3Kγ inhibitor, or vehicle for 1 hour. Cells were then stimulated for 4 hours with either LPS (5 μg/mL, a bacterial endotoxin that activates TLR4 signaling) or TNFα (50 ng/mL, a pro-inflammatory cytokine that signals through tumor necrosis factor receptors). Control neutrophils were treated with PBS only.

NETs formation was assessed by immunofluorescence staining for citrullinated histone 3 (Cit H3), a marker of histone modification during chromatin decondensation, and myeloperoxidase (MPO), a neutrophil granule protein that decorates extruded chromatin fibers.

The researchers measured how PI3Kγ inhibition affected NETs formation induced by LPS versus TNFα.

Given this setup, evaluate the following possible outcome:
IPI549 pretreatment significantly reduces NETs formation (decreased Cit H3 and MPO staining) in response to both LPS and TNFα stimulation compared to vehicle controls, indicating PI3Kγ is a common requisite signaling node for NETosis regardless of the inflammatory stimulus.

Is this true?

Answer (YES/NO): YES